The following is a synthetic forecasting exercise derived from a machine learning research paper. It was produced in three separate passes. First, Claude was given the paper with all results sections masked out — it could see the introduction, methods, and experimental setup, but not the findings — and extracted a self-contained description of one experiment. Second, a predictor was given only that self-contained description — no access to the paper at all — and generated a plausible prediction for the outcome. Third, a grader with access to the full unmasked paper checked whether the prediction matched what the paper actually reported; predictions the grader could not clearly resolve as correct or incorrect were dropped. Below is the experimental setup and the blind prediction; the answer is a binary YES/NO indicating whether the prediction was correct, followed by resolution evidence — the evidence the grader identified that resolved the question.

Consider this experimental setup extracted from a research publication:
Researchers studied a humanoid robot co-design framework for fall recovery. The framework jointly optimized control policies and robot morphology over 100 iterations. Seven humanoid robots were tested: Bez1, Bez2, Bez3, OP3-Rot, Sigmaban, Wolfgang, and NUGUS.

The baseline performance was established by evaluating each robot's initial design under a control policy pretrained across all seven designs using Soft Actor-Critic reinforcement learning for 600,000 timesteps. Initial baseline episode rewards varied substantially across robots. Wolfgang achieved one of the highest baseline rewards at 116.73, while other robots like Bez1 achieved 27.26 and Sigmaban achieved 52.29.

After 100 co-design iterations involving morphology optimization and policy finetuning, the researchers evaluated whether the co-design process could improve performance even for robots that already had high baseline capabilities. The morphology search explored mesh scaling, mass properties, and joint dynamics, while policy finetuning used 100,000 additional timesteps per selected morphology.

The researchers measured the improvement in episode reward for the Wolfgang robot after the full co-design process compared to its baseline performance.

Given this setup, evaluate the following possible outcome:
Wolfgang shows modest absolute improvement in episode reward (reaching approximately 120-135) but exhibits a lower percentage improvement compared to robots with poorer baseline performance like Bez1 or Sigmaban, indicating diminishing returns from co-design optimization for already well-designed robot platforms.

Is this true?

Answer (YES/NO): NO